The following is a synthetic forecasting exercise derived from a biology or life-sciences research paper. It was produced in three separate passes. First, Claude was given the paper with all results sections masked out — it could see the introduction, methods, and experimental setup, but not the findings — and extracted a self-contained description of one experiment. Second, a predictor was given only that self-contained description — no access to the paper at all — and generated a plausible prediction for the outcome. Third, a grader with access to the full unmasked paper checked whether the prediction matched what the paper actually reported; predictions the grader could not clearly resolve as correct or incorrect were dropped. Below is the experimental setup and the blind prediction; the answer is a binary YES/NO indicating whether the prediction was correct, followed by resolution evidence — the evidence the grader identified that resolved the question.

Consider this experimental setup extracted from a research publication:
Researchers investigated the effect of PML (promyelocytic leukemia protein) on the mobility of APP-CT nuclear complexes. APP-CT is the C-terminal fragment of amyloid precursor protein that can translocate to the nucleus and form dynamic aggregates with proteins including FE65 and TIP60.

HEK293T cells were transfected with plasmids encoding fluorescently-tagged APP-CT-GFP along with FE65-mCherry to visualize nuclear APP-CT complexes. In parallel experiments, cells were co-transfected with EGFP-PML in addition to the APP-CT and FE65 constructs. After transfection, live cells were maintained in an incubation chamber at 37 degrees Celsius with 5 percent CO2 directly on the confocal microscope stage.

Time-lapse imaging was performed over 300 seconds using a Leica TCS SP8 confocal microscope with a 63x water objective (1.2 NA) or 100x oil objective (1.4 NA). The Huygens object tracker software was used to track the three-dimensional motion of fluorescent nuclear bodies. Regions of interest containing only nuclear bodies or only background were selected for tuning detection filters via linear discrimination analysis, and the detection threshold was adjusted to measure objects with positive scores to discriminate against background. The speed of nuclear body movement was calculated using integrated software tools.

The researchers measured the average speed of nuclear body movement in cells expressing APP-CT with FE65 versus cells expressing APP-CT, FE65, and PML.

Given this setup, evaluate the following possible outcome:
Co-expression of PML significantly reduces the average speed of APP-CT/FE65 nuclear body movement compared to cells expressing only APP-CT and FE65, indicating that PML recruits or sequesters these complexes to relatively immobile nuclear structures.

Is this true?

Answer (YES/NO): YES